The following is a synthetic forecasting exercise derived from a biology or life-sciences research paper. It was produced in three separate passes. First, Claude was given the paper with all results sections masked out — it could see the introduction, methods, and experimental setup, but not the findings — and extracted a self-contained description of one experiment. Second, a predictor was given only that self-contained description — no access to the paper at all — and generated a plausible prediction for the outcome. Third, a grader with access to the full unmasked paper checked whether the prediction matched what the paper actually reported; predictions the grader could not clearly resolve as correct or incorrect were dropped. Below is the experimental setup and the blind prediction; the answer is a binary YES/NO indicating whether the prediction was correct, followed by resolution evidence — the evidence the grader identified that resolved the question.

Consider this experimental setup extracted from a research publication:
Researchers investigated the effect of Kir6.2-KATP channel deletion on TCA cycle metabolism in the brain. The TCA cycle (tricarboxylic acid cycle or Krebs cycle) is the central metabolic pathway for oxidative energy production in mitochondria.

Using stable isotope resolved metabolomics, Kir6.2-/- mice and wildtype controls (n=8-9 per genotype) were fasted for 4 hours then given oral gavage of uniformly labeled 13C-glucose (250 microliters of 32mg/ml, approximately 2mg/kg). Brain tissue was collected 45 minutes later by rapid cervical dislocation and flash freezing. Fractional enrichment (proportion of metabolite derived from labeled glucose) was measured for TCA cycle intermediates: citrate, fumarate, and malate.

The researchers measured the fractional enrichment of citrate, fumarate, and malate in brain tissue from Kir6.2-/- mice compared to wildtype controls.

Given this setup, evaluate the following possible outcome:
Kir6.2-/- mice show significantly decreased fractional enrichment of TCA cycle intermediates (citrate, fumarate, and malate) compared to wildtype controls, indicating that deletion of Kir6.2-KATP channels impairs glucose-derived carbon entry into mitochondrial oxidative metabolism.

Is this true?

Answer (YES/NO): NO